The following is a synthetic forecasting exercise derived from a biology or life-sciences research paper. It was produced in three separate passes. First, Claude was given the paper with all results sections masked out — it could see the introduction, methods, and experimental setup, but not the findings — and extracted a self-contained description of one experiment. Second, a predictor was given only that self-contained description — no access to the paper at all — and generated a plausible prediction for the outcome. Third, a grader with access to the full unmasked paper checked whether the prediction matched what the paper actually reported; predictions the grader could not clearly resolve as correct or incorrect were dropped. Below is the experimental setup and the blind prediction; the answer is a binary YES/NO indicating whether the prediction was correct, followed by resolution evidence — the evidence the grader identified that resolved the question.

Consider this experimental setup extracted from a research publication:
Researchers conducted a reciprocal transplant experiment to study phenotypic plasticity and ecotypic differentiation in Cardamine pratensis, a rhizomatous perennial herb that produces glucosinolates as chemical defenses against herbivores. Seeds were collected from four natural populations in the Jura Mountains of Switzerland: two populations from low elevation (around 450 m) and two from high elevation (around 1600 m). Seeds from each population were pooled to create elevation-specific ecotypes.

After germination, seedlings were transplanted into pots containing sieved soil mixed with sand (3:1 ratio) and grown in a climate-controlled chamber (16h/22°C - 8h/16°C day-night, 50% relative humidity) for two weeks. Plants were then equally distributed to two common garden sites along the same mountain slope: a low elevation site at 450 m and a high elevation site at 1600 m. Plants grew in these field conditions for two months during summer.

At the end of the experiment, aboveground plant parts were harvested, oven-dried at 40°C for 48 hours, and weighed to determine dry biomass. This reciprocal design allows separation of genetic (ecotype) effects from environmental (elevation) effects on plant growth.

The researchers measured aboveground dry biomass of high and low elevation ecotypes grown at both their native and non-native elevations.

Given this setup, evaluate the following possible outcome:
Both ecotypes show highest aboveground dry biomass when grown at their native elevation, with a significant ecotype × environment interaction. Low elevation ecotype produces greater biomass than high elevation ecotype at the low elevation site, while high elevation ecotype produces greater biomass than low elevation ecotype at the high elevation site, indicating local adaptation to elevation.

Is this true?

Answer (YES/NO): NO